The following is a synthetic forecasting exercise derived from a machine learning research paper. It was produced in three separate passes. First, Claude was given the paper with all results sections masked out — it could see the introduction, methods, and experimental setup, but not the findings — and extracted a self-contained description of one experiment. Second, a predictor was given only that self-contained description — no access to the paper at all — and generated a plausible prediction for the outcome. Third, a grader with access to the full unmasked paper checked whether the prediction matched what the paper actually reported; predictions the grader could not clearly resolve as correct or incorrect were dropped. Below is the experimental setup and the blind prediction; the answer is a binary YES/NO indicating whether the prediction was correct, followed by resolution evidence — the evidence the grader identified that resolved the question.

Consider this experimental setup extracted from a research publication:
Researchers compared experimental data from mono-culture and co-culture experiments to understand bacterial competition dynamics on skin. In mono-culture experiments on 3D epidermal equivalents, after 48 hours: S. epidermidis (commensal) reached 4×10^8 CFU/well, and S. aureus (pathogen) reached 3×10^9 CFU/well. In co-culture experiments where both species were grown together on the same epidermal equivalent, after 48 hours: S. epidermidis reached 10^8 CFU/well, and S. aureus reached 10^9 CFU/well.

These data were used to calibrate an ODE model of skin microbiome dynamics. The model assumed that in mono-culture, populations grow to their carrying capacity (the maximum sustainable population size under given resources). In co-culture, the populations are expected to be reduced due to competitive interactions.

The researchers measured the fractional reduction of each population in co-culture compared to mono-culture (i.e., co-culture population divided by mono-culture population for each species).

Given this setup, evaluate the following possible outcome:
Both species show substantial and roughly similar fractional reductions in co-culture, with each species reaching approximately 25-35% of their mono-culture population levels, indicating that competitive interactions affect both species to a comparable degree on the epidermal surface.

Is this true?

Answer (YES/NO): NO